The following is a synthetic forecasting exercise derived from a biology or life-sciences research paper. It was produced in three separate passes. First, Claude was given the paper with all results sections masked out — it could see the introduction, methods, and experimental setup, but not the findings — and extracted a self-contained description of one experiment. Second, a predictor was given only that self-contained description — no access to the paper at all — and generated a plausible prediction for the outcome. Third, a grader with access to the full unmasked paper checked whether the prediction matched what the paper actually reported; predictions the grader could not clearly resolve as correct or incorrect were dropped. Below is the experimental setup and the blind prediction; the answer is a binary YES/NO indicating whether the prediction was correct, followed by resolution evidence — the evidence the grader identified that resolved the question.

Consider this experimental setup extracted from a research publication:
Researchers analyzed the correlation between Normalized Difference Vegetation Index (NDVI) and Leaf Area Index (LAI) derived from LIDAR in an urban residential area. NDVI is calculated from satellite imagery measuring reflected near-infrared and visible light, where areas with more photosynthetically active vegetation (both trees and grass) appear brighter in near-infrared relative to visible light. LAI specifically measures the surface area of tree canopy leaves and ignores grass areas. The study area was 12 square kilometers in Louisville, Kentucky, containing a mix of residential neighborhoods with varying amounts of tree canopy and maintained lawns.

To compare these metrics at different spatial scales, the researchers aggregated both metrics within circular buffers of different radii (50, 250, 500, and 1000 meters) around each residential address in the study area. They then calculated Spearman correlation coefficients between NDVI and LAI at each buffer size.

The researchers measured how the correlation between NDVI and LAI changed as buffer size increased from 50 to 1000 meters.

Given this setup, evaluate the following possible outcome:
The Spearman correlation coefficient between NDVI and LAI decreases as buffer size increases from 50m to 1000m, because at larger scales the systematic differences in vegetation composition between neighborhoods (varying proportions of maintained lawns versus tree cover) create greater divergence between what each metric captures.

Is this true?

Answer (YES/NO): NO